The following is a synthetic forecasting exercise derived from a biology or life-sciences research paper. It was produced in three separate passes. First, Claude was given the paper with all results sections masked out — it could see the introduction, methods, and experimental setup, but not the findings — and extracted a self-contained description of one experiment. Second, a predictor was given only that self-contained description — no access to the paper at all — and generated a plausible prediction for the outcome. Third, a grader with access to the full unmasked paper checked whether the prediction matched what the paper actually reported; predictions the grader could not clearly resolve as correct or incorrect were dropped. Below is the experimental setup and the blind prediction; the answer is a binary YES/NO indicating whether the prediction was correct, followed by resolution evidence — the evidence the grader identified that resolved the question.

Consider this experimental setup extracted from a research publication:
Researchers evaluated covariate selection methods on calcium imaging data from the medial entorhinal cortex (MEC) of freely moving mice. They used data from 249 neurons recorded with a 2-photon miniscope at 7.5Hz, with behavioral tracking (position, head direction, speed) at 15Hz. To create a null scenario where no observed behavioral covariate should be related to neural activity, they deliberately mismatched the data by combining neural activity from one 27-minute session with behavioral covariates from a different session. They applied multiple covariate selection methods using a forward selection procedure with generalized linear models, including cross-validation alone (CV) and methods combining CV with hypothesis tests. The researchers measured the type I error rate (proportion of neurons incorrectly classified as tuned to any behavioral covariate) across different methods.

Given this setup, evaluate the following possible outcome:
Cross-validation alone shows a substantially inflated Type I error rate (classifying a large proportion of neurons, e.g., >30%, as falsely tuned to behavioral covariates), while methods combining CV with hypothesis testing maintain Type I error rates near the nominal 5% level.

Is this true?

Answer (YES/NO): NO